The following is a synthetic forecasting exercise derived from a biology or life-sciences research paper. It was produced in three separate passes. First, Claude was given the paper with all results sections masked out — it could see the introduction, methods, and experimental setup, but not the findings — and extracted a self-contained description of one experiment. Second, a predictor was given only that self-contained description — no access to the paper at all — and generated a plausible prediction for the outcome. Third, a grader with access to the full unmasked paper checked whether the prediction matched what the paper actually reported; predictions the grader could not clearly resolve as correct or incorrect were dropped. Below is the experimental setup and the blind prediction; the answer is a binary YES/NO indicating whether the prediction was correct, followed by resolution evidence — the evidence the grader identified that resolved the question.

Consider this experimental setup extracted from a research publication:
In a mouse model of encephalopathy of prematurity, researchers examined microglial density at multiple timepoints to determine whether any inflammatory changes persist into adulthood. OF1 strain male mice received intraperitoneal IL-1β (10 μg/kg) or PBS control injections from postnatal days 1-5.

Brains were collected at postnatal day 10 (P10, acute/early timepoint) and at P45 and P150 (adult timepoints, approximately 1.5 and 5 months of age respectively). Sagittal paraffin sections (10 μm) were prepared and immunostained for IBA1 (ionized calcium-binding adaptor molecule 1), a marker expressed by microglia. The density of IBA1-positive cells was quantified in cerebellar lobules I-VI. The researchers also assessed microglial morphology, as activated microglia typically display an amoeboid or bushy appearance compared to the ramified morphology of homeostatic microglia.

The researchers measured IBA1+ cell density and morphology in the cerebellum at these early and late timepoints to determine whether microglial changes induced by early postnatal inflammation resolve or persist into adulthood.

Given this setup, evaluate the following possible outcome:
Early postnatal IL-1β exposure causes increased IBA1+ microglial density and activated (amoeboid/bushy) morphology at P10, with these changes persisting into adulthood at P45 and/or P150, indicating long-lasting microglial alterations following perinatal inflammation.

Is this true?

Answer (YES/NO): NO